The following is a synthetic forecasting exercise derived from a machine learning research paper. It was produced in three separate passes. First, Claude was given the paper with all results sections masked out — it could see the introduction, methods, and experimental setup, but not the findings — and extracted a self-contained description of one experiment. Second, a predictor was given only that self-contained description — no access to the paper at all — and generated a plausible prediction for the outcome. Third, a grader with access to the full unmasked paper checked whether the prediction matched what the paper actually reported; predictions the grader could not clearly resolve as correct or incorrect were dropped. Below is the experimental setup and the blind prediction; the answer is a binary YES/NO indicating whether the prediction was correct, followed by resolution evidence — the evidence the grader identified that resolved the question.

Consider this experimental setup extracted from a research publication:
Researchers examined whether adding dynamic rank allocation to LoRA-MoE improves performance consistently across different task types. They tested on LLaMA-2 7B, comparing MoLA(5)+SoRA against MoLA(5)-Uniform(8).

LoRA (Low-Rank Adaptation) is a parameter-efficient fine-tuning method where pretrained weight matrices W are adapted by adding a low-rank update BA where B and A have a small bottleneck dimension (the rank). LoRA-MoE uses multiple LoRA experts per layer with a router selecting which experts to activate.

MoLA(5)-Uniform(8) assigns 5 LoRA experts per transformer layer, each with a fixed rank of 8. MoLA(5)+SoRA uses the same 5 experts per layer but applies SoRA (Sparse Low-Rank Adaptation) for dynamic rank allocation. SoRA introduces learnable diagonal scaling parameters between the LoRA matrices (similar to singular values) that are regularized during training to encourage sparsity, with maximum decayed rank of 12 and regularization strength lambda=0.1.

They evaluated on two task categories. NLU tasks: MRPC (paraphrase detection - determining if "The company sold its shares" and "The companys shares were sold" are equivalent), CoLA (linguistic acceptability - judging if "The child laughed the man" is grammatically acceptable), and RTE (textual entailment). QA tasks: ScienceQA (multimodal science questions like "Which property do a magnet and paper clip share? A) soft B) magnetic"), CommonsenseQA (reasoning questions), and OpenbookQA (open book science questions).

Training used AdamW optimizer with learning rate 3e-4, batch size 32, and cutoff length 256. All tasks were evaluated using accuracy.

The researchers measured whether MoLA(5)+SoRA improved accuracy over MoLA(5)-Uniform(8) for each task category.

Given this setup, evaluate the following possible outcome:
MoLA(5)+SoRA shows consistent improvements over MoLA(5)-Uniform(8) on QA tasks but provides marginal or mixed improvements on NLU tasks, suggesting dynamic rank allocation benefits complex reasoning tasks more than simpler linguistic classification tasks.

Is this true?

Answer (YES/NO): NO